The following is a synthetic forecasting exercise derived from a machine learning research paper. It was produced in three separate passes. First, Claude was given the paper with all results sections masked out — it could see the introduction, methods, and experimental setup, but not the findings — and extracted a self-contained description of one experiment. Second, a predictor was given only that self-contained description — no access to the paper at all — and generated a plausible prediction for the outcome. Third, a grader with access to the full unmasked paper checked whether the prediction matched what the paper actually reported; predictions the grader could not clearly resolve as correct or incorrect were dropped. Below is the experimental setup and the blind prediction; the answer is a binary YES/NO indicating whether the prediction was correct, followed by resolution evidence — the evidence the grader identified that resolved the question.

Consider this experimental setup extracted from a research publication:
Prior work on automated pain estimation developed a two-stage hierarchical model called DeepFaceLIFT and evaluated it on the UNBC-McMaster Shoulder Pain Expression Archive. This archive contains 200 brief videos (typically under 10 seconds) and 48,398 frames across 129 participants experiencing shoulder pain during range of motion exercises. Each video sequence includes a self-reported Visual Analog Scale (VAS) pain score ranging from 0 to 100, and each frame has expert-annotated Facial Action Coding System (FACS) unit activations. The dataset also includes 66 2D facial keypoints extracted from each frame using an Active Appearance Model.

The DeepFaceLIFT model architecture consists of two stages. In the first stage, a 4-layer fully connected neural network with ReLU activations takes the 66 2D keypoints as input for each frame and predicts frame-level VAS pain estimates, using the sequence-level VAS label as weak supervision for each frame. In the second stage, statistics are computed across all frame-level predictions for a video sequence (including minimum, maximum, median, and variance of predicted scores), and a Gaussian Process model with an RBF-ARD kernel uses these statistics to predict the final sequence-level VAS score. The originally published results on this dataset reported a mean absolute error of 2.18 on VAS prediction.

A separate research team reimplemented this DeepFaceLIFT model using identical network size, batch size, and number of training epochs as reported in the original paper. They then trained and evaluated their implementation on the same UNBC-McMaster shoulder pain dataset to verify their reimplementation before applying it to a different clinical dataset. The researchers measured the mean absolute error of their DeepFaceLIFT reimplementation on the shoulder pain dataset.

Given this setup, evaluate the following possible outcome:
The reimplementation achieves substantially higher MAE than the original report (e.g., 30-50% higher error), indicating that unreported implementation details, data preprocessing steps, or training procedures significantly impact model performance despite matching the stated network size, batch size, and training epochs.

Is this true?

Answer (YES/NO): NO